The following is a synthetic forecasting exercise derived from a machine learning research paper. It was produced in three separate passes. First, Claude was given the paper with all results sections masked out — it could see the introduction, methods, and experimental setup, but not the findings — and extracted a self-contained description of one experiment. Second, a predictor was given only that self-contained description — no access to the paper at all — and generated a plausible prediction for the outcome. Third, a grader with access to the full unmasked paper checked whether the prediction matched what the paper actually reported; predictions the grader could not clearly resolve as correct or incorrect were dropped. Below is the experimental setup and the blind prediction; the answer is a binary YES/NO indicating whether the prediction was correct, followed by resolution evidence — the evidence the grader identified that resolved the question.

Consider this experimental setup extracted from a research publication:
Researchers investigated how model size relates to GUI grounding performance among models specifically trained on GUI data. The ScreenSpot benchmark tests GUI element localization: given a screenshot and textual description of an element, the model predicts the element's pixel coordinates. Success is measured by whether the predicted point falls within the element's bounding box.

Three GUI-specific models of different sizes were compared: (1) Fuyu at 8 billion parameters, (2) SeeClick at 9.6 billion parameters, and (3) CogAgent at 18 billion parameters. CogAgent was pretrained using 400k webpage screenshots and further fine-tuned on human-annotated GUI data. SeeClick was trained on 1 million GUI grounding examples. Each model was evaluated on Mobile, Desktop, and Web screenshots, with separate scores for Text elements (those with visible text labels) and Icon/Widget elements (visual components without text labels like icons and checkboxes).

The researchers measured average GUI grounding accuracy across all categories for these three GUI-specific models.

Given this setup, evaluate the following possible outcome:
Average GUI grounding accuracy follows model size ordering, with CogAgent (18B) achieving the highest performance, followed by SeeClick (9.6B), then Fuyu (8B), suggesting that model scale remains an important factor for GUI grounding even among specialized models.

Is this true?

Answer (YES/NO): NO